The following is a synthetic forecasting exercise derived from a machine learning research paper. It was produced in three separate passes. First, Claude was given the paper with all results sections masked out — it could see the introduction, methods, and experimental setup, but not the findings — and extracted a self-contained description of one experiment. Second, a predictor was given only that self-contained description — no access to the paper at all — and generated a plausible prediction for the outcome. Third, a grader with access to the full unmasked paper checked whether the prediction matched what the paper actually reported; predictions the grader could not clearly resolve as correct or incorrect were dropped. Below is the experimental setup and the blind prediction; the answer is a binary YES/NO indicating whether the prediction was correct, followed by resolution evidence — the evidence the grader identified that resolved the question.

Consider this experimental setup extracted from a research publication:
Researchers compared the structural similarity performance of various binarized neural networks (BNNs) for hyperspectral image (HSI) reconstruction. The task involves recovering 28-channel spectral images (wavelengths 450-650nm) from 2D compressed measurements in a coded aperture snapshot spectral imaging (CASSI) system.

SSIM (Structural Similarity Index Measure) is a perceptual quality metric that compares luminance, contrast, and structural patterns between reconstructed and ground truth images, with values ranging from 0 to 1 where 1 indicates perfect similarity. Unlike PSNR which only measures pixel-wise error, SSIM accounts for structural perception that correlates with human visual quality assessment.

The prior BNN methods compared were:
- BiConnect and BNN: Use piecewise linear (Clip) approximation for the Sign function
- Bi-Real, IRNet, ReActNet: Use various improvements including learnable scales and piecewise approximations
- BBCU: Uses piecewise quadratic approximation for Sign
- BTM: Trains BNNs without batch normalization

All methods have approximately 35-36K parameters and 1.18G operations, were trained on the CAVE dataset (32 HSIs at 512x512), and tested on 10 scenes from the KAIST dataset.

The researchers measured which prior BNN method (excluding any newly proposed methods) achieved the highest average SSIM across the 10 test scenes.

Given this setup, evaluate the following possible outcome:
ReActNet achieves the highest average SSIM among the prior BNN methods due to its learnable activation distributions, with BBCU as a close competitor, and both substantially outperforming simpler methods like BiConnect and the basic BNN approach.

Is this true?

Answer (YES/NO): NO